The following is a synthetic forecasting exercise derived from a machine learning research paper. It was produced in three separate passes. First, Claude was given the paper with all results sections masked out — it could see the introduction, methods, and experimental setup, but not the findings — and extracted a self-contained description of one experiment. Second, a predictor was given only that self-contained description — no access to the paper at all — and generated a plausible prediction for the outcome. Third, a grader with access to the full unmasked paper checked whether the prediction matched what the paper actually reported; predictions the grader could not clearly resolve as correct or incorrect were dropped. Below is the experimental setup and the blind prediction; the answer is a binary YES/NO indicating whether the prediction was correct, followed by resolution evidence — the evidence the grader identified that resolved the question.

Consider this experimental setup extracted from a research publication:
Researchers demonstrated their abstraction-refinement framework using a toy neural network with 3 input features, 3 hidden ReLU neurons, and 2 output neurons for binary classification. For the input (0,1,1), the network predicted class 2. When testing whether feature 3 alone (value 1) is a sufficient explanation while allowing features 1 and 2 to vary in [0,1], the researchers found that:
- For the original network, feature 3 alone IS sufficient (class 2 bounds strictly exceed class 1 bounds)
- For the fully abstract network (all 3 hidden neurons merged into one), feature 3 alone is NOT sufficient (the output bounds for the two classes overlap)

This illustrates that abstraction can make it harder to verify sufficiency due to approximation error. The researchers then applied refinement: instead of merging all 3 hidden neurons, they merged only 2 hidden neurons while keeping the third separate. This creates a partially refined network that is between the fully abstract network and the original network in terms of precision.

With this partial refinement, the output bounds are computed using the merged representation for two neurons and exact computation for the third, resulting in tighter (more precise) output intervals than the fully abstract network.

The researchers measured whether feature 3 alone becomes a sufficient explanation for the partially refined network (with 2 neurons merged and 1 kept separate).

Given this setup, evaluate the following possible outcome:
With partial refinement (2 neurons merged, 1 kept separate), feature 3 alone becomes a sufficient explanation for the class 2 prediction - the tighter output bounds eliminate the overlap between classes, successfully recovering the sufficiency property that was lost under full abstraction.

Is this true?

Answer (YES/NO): YES